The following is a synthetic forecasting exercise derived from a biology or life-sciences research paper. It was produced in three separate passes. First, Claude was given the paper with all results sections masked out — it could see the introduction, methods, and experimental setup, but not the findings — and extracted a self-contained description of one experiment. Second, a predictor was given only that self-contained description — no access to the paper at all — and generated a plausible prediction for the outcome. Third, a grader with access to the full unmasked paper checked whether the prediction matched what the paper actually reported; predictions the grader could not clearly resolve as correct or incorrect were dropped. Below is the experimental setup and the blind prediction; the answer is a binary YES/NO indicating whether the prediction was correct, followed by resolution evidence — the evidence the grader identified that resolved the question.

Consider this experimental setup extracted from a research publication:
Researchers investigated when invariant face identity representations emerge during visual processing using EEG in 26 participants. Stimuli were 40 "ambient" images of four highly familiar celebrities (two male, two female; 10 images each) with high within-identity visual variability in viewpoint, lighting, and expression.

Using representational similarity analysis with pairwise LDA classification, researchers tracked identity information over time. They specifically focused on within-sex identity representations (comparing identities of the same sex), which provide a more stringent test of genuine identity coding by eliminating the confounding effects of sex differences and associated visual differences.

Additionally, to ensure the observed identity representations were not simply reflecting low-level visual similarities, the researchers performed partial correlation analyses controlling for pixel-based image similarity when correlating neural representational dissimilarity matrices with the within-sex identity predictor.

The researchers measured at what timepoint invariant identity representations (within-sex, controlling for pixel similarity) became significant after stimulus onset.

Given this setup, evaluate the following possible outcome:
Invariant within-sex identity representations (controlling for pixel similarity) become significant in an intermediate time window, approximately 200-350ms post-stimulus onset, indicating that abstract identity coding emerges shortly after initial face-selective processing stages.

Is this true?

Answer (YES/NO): NO